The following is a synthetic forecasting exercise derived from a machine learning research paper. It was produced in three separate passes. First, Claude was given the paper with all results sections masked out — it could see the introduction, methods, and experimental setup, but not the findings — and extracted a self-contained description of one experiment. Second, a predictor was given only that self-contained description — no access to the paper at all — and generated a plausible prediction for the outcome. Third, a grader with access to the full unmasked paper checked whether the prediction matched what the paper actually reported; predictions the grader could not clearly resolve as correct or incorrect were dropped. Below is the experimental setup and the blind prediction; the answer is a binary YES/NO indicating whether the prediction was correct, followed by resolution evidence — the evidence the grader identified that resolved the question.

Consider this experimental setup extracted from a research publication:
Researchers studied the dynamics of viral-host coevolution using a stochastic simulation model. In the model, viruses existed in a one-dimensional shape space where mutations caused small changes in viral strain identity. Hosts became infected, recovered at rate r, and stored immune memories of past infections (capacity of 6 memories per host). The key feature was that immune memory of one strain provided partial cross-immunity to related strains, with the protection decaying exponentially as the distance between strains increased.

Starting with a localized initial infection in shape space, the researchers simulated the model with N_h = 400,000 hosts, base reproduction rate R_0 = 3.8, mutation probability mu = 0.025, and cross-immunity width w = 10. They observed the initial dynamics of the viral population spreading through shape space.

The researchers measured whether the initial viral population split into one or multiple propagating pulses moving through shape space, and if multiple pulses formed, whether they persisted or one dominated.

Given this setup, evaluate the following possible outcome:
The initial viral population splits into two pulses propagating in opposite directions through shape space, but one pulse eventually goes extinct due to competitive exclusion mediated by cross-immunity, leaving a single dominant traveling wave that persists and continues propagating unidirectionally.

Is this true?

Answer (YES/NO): NO